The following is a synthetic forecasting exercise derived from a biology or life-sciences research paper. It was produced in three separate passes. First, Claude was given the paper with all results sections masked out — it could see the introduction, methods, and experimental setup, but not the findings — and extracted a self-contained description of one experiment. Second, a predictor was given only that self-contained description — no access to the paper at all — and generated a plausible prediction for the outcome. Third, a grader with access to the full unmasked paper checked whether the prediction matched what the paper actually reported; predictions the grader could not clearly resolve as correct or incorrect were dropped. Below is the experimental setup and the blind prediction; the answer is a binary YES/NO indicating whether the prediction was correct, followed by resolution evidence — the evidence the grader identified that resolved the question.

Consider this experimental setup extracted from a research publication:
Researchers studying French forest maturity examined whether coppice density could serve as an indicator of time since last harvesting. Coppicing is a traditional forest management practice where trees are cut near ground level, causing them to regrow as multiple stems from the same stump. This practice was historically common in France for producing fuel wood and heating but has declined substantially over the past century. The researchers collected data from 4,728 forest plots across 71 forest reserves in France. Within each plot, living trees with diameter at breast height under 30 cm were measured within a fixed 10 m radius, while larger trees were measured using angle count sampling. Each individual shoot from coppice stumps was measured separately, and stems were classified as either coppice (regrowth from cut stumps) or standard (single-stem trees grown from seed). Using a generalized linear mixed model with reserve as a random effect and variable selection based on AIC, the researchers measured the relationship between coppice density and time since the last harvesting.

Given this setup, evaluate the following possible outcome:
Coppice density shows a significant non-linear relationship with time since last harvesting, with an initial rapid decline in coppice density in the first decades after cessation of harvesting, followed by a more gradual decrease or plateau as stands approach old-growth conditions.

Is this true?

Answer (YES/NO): NO